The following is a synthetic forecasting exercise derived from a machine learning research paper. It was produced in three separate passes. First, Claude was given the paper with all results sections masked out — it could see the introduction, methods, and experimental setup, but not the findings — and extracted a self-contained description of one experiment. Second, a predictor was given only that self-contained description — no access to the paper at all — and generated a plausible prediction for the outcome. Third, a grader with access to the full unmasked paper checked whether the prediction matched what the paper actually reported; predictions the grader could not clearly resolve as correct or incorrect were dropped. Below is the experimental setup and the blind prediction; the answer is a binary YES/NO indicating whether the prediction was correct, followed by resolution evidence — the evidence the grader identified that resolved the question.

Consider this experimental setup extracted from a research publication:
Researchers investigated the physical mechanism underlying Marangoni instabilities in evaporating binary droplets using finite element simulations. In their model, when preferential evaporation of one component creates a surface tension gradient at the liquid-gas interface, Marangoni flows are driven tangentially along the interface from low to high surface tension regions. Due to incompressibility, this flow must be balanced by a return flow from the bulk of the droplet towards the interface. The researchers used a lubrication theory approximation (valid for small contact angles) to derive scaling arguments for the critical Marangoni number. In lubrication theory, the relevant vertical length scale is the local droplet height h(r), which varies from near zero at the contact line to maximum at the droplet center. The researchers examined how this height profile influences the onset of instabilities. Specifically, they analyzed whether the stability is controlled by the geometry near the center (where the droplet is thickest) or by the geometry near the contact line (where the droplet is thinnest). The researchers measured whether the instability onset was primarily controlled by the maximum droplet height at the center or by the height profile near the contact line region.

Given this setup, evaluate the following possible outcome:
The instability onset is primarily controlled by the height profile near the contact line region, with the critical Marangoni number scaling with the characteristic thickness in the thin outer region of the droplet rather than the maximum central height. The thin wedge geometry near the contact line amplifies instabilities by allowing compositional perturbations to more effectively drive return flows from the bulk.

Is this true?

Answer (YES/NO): NO